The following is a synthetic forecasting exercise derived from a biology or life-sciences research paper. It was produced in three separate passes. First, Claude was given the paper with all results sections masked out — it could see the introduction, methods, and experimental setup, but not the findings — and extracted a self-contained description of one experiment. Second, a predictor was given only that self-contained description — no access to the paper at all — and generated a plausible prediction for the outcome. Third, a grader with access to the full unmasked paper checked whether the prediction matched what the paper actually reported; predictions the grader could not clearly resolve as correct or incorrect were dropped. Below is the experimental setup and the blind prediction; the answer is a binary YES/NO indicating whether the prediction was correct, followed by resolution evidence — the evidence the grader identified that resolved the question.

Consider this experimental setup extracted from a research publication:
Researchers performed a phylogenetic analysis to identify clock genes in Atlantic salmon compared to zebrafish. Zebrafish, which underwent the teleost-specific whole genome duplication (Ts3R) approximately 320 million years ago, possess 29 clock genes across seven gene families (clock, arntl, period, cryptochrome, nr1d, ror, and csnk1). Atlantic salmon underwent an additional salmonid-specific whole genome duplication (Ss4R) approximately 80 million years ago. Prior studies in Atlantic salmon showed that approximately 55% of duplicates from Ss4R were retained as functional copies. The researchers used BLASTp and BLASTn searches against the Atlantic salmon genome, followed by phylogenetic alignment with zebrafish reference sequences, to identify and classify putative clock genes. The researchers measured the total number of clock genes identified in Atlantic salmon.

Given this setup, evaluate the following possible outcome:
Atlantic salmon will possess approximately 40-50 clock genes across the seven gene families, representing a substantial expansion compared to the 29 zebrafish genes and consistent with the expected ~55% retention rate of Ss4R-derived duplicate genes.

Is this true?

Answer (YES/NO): YES